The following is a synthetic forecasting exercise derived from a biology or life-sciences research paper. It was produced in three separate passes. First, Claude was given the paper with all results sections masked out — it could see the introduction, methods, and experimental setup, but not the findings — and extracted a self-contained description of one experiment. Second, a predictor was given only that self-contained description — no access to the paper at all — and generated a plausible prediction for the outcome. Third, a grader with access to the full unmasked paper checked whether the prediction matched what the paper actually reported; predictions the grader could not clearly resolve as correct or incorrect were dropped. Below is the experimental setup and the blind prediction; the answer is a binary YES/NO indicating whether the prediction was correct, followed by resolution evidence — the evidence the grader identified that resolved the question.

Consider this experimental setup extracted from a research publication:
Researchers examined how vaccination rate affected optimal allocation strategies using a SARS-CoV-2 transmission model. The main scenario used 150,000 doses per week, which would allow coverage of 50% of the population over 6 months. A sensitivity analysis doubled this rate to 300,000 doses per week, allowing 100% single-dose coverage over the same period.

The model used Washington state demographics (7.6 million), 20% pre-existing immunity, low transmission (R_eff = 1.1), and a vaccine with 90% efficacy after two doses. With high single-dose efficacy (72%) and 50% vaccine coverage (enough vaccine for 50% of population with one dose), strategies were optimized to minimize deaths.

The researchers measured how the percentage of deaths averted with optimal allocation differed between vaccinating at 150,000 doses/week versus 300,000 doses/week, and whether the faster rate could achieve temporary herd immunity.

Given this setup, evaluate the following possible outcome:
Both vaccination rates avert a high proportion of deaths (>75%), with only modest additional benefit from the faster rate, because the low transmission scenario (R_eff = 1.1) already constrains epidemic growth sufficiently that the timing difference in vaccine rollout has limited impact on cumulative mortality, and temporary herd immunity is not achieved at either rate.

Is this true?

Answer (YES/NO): NO